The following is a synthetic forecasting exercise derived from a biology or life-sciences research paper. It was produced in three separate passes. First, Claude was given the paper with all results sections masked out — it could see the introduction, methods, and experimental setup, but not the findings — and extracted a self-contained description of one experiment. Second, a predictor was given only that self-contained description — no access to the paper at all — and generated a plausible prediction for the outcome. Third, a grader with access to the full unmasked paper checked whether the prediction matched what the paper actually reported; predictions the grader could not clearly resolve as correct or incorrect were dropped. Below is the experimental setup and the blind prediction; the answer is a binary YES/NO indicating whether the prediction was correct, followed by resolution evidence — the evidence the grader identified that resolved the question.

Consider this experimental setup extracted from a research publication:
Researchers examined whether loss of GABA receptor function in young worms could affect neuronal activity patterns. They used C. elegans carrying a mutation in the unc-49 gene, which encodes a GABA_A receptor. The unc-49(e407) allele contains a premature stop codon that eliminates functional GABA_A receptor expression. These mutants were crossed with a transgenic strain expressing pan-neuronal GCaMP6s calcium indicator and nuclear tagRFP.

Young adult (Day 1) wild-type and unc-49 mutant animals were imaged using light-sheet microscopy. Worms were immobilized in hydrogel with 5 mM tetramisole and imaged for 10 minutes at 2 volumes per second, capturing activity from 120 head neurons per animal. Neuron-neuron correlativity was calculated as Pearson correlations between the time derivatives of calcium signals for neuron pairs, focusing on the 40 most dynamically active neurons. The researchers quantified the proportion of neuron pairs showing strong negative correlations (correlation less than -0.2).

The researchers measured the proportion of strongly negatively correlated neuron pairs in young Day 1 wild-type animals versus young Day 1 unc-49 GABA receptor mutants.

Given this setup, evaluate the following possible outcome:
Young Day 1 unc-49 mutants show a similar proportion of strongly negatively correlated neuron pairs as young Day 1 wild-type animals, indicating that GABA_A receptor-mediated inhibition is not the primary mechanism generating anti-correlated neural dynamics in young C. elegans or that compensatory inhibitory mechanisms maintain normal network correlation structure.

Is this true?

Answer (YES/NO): YES